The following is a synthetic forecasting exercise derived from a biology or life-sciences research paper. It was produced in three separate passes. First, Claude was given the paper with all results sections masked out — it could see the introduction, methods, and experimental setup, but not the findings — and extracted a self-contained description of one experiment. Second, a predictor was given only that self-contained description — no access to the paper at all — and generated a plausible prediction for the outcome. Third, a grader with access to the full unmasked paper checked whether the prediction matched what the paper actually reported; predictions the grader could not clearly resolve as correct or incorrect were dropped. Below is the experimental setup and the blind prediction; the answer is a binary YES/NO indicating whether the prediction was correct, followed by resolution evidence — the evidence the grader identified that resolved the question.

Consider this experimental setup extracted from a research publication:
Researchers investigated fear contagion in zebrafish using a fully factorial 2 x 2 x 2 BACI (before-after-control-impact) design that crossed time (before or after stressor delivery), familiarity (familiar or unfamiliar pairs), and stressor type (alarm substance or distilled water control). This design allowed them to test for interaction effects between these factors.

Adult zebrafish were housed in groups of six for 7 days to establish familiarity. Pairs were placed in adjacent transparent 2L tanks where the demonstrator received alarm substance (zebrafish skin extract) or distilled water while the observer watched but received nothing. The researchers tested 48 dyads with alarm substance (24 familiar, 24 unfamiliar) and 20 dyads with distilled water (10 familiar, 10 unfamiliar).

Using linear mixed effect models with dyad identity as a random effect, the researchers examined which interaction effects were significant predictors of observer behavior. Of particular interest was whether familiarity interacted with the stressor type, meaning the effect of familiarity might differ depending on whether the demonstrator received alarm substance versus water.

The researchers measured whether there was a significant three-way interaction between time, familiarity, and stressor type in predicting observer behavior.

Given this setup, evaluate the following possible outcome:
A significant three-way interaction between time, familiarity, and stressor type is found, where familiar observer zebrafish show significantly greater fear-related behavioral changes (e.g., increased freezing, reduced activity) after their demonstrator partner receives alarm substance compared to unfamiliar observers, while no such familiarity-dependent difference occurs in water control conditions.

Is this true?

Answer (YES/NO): NO